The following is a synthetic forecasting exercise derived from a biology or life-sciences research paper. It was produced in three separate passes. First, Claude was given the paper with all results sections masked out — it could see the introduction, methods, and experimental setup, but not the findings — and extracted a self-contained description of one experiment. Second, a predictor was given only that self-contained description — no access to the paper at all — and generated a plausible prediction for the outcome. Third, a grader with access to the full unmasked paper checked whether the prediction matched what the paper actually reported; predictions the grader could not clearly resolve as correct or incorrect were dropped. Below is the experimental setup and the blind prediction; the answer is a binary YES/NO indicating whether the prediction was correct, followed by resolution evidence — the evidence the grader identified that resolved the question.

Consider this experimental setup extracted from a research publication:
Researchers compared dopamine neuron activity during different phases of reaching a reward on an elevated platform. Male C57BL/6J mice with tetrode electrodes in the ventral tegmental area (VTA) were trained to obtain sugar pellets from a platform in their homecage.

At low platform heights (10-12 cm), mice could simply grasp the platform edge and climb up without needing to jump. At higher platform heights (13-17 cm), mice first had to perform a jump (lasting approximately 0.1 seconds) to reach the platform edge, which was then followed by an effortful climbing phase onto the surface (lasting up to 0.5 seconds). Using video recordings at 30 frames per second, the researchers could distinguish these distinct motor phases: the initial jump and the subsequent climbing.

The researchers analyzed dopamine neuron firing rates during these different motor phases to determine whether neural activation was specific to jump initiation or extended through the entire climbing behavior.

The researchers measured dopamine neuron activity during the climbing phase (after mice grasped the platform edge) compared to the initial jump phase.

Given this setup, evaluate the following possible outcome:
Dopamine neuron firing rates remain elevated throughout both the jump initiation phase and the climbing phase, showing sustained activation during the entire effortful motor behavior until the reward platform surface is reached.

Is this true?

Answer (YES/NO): YES